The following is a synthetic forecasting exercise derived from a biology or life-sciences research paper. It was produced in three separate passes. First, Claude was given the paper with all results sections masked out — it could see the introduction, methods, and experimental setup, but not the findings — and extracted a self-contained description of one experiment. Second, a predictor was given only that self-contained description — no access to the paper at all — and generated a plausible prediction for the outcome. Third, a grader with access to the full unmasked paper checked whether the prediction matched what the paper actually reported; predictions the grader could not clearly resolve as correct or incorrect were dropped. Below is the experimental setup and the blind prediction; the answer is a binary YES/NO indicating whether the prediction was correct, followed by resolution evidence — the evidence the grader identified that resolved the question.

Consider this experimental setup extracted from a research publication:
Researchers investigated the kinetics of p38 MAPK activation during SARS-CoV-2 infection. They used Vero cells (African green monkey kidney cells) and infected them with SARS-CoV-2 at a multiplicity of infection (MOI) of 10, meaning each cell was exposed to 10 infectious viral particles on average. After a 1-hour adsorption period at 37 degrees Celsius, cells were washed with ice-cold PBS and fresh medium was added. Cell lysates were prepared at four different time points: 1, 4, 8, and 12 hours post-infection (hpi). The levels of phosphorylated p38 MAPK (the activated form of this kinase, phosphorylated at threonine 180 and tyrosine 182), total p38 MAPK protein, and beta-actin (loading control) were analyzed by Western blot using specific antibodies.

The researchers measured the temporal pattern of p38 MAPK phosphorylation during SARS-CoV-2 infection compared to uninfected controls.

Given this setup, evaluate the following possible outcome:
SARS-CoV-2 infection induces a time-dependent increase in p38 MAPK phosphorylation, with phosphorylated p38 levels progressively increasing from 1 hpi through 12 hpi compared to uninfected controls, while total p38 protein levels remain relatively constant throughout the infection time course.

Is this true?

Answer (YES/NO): NO